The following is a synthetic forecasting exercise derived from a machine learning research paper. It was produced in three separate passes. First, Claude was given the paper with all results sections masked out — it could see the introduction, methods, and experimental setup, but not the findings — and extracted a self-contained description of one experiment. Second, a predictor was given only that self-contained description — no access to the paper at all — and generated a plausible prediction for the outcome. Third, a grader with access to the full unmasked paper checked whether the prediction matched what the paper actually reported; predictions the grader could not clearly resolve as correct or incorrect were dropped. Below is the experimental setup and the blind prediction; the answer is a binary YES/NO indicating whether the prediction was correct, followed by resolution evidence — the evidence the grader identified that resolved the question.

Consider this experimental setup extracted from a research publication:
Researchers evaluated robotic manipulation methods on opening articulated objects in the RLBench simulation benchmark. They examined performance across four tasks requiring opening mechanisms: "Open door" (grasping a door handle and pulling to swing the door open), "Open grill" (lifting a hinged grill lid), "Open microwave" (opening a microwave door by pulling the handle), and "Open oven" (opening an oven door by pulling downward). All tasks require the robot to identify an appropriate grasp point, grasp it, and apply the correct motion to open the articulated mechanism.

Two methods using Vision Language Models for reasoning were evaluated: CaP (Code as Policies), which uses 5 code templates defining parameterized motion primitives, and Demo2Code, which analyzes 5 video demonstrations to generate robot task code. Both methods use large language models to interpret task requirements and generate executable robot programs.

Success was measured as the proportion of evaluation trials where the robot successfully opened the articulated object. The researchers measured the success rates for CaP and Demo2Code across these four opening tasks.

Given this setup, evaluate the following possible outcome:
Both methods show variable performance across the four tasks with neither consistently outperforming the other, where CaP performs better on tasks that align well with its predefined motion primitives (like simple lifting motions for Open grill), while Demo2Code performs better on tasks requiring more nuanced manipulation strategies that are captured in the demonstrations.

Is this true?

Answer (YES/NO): NO